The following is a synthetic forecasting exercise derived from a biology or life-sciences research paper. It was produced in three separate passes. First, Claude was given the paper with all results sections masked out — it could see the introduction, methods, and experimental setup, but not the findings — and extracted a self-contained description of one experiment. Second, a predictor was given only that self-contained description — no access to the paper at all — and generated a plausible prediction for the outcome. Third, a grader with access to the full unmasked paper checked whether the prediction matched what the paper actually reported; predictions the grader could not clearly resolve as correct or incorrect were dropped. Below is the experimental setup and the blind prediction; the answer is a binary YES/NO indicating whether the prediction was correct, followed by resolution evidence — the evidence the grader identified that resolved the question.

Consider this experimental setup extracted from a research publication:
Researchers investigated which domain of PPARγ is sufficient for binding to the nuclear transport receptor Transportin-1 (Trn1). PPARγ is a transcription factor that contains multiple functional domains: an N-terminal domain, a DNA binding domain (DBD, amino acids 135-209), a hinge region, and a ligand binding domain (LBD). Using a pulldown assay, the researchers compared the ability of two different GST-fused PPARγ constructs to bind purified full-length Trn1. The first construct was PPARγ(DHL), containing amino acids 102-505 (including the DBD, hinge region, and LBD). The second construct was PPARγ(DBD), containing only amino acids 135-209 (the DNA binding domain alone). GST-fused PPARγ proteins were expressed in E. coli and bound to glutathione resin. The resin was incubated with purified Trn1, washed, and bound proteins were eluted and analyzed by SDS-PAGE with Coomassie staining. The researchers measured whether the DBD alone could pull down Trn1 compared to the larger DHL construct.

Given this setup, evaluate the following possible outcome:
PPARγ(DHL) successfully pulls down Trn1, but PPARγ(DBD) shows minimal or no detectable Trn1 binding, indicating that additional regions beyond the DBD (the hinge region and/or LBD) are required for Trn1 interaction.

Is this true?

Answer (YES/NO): NO